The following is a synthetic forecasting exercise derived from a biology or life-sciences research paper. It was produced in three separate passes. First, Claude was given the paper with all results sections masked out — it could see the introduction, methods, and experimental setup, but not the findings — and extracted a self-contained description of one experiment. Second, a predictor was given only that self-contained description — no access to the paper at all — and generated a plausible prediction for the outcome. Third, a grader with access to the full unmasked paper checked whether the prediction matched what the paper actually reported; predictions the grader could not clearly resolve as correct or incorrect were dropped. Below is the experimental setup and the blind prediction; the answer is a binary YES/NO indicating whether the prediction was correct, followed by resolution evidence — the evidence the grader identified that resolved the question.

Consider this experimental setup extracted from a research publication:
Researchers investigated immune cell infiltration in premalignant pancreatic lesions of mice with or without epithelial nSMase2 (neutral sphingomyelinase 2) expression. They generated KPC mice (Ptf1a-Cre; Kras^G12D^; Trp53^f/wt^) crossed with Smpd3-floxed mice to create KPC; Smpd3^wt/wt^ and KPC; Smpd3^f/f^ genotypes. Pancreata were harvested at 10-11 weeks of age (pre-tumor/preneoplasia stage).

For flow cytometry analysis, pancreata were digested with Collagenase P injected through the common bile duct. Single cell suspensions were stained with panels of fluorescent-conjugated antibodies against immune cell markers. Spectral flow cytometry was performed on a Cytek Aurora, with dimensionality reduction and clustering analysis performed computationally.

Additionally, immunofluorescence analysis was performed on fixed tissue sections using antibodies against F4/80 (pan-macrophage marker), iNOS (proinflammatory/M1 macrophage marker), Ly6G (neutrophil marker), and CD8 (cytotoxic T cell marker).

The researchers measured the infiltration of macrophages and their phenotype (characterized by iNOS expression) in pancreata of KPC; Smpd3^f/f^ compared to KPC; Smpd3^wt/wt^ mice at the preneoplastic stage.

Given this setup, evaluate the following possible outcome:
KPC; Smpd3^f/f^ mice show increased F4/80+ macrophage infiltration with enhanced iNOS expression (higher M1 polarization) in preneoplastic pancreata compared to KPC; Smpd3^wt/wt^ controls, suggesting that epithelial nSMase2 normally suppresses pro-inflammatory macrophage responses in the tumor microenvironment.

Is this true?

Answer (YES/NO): YES